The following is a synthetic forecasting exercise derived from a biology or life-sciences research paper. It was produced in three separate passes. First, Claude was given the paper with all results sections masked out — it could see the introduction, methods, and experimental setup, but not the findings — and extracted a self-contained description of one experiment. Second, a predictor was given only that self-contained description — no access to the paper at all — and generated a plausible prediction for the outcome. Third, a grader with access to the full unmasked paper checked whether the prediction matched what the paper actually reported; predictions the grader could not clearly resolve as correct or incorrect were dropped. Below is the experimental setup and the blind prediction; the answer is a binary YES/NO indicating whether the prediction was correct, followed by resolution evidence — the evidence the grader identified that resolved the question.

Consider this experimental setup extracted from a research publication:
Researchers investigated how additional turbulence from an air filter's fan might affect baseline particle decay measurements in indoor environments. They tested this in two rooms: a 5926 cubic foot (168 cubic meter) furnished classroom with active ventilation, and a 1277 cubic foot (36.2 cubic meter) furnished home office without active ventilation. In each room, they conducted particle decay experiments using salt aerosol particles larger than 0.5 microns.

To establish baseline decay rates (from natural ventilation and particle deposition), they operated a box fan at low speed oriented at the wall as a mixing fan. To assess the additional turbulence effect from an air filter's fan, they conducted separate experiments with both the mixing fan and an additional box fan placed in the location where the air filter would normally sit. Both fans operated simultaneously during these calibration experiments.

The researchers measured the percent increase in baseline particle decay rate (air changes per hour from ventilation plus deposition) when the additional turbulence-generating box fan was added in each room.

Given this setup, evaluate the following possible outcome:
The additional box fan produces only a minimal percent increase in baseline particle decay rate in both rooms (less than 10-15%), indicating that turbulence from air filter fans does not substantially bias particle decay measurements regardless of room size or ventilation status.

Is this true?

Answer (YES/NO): NO